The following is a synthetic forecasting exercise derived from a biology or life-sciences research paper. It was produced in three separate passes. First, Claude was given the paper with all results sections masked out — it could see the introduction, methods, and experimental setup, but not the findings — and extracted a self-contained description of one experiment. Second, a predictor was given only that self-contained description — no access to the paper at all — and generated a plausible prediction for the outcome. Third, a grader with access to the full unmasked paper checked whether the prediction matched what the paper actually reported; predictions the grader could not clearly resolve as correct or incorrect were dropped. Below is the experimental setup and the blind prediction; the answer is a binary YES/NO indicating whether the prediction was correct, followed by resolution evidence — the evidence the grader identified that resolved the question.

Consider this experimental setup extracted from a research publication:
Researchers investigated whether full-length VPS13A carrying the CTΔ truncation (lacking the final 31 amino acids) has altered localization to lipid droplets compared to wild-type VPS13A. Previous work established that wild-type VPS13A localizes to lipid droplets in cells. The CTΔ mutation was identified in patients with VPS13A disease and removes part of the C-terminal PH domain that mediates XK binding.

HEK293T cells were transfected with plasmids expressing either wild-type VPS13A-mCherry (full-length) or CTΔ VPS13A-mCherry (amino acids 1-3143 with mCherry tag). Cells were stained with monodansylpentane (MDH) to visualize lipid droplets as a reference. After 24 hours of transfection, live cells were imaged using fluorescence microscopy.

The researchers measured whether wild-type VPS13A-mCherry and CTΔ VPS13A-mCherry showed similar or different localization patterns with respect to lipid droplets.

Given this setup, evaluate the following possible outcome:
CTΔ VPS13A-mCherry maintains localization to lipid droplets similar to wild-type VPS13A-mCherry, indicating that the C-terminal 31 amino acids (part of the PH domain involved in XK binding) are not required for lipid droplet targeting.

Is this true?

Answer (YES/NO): NO